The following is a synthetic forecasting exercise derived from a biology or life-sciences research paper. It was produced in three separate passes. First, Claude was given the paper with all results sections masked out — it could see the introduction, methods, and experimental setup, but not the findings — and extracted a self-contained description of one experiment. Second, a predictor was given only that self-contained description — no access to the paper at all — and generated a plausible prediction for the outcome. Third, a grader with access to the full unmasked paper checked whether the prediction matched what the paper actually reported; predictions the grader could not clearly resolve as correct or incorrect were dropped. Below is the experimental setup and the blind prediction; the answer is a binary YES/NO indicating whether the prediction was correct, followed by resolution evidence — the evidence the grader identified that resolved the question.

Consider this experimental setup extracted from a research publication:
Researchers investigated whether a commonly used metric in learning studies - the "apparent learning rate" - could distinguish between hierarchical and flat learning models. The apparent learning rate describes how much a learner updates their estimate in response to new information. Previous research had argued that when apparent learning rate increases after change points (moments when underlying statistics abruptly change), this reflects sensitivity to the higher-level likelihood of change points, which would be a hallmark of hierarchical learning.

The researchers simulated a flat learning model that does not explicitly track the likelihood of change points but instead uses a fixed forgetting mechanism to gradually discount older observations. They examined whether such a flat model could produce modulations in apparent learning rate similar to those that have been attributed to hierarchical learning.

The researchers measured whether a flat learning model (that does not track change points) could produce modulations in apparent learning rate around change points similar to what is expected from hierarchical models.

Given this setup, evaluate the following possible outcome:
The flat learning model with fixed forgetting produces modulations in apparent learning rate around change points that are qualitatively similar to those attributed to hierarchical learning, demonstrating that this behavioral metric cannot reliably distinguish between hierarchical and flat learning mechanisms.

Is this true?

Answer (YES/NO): YES